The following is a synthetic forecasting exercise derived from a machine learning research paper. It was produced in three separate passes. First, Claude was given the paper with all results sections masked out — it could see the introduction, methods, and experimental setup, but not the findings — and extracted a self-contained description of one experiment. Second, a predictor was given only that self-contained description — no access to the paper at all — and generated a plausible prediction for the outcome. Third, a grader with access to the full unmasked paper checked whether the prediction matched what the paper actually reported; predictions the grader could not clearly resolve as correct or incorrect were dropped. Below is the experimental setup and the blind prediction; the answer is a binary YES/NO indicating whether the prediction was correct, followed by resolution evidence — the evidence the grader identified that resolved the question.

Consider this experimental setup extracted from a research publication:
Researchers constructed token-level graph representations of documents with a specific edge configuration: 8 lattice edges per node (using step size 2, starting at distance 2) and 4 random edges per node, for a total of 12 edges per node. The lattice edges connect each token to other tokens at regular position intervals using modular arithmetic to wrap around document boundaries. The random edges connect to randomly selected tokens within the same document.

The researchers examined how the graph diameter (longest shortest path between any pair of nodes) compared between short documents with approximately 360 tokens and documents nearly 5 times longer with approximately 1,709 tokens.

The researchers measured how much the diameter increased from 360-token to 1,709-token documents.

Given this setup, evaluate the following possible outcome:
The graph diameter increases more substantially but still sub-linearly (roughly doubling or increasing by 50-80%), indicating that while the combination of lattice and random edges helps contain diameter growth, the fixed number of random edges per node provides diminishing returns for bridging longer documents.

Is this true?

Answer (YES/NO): NO